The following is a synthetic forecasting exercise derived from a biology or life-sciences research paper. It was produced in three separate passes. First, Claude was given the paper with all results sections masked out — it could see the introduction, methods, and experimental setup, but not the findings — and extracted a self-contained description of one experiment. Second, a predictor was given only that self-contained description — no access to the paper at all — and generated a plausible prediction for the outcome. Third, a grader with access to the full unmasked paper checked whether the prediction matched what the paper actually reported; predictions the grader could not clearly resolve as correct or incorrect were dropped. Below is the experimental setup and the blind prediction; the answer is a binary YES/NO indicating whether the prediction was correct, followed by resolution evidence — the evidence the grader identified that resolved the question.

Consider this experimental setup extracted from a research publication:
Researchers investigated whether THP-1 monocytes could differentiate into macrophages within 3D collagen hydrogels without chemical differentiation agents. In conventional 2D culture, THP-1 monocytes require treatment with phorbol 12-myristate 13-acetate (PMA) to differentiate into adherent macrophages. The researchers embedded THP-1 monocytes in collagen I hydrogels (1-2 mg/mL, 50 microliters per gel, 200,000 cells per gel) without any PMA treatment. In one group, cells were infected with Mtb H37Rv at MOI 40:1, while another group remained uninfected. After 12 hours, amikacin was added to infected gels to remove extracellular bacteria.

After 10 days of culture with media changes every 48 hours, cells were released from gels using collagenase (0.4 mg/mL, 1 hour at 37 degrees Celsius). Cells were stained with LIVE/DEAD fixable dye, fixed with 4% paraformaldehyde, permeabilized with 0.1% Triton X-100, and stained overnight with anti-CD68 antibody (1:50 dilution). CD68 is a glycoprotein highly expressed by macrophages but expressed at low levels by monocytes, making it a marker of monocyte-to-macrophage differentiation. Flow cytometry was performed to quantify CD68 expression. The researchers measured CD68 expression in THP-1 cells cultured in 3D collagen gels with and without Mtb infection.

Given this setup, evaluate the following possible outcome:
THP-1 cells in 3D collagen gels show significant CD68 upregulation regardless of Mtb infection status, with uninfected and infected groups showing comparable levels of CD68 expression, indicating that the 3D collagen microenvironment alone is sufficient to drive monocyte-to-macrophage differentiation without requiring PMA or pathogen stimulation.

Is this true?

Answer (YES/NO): NO